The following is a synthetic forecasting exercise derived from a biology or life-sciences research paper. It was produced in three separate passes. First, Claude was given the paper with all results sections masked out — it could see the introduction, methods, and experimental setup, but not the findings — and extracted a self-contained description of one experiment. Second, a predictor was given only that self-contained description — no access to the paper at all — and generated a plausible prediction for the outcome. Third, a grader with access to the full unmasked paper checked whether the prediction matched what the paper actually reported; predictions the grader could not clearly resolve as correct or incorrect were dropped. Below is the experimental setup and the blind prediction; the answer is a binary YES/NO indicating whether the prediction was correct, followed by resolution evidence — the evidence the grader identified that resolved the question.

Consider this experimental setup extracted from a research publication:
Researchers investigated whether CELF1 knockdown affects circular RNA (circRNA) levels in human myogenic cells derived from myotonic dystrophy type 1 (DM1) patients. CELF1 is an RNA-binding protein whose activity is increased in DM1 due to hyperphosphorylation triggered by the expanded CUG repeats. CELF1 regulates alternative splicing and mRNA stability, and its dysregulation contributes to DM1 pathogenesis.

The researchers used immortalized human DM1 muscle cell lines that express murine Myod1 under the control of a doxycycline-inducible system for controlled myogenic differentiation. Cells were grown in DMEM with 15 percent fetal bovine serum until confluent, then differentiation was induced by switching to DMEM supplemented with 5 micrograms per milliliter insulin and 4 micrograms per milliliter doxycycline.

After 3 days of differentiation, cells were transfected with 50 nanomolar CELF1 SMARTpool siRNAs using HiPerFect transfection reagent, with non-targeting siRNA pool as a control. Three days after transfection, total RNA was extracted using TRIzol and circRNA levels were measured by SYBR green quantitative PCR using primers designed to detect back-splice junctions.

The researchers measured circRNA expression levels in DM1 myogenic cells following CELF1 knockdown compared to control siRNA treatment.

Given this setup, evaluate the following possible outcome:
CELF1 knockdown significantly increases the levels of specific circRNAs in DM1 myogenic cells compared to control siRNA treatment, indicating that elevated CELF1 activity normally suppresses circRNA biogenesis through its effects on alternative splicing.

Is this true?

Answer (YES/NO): NO